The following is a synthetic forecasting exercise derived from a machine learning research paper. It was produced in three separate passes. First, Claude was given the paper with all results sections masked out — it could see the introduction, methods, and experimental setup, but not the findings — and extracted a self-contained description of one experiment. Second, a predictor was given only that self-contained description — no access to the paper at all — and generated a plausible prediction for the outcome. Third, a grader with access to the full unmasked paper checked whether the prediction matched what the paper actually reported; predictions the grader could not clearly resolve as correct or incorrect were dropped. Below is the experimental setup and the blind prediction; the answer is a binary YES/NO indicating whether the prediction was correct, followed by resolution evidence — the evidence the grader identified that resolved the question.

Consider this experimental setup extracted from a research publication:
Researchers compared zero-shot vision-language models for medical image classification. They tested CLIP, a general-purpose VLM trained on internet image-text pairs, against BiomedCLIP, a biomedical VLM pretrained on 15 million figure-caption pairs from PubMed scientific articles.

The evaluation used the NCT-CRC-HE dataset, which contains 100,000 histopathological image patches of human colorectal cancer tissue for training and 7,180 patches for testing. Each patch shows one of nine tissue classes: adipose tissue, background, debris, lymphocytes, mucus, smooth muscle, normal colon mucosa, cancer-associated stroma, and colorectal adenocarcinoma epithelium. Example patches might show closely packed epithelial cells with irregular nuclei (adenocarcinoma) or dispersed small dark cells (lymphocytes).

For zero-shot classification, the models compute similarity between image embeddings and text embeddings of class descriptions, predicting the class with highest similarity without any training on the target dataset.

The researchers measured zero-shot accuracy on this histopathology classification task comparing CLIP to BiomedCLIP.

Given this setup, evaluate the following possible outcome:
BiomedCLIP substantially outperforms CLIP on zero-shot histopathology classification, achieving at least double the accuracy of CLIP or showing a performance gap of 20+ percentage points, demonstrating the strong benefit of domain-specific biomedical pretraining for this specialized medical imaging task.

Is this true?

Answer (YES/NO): YES